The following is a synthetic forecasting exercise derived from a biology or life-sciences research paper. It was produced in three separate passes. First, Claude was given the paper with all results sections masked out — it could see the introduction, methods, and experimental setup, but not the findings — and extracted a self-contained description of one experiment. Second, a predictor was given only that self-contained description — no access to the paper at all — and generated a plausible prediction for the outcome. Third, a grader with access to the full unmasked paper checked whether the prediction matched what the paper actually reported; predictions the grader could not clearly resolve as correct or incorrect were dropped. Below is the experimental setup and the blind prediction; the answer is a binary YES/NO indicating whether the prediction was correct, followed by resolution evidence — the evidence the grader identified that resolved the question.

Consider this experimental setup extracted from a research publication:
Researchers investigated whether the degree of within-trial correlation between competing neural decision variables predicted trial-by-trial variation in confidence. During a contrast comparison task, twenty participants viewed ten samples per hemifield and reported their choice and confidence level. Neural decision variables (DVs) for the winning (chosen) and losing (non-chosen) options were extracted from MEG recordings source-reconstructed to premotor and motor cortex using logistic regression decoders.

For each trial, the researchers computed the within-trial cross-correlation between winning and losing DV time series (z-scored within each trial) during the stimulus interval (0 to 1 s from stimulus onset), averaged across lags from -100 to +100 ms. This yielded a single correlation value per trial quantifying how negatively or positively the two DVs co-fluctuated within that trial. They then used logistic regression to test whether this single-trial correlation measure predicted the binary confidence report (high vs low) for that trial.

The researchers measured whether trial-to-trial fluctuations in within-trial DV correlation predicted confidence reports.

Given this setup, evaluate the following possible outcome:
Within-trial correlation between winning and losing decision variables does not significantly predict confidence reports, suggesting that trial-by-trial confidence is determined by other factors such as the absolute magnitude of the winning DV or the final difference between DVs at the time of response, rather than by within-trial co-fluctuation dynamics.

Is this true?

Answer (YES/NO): NO